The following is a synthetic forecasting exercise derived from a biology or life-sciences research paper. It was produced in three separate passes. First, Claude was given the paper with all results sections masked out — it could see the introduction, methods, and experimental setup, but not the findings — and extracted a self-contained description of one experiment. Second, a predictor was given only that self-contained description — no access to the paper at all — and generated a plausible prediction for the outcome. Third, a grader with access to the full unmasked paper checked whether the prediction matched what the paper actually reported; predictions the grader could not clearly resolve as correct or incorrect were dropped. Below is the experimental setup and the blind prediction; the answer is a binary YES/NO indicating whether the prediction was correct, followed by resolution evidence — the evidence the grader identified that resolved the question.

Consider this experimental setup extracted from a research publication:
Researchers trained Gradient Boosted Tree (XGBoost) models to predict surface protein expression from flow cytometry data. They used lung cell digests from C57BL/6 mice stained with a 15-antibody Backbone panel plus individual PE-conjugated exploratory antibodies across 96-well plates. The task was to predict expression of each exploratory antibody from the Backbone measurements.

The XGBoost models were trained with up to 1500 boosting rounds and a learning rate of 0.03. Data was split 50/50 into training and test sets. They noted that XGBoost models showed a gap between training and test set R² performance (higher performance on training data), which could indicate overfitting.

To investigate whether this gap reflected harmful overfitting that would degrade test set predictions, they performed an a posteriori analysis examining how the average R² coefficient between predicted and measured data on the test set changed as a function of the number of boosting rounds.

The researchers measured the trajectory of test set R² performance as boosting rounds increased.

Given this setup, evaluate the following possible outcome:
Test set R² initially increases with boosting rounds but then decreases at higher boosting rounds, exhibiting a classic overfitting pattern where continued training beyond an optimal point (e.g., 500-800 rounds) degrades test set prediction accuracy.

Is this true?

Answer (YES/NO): NO